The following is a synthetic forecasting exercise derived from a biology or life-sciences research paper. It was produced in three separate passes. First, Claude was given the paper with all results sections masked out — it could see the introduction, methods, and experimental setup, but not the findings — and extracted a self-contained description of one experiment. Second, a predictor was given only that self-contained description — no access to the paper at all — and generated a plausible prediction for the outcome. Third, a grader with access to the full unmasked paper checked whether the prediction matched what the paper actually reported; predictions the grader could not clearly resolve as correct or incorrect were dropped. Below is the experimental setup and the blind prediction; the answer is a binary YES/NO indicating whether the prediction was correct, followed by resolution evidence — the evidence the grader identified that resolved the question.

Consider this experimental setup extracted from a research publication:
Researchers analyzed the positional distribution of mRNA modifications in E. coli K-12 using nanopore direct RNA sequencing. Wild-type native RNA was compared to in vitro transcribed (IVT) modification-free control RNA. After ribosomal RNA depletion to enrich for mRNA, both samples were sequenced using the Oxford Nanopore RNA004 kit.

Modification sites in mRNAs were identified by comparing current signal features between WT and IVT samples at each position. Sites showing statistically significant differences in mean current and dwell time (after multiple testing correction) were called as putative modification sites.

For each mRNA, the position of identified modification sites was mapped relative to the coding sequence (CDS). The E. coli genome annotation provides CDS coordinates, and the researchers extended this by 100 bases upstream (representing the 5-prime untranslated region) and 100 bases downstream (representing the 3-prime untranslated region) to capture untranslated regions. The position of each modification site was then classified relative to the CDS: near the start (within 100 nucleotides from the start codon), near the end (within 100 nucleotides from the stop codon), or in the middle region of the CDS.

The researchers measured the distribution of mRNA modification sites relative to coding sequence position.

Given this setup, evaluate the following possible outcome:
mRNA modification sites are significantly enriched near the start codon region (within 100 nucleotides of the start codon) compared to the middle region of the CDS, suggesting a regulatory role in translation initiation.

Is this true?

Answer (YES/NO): NO